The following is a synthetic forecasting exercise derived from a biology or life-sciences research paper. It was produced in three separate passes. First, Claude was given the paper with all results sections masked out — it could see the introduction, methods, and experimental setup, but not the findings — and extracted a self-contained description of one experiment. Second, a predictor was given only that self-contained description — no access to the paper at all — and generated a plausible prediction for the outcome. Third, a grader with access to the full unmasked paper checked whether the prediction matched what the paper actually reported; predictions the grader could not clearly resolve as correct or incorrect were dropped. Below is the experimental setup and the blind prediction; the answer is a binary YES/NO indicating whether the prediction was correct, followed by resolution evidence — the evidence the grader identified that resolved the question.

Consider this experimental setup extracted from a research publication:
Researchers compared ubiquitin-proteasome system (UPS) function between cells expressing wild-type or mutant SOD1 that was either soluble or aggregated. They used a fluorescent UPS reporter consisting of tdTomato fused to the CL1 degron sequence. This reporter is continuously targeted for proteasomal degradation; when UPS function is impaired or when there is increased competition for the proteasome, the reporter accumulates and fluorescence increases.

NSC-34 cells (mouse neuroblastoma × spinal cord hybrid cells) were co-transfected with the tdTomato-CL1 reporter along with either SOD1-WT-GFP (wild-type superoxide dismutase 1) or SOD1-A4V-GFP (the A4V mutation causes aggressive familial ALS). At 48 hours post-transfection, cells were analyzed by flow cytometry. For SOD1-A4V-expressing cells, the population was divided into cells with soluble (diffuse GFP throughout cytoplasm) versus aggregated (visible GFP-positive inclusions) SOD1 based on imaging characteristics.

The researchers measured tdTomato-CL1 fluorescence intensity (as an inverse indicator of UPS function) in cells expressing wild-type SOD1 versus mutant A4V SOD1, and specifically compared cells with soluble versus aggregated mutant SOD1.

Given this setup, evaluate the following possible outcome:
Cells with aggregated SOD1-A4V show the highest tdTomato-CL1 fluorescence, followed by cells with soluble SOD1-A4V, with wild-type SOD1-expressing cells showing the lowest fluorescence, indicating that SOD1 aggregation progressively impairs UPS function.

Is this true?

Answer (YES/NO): NO